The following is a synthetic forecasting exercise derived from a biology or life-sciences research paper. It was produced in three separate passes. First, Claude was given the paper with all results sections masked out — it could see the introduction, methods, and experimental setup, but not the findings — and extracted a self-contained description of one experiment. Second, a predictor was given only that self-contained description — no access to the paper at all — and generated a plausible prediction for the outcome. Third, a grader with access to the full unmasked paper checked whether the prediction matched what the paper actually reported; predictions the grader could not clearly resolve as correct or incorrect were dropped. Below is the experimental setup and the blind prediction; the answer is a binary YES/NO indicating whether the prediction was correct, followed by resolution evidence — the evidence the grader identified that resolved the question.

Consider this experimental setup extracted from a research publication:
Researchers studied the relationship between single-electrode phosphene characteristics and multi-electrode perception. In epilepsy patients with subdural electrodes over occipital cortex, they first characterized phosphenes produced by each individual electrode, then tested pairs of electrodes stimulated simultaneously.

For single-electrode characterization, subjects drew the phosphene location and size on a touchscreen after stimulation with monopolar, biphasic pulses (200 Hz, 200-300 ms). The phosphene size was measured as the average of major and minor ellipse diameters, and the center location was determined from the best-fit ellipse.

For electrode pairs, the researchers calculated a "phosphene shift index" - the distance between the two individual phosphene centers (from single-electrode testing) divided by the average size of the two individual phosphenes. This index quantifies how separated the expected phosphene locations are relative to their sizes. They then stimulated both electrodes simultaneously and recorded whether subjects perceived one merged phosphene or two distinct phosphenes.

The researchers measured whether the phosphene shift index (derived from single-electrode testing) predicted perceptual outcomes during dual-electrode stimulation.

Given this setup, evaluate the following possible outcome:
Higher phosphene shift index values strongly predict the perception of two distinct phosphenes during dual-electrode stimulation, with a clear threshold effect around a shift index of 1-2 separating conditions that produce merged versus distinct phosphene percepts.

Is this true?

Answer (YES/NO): NO